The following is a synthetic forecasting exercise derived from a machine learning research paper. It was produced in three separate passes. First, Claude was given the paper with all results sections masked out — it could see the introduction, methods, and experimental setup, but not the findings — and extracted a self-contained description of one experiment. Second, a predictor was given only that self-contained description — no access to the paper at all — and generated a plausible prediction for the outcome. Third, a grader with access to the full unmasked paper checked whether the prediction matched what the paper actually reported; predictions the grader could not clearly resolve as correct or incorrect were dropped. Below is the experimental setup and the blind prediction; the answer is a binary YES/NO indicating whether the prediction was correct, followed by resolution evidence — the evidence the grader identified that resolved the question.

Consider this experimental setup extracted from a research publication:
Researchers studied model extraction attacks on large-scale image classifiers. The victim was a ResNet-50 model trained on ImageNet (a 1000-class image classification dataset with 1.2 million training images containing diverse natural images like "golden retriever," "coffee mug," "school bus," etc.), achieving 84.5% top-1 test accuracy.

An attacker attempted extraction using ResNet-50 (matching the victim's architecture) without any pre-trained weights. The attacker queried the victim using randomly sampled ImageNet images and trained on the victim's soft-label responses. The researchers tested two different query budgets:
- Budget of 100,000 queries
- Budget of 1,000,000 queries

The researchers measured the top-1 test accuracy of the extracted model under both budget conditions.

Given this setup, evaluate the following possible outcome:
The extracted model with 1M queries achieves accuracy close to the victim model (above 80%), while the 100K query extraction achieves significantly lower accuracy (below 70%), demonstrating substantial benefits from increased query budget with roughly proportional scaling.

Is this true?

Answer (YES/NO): NO